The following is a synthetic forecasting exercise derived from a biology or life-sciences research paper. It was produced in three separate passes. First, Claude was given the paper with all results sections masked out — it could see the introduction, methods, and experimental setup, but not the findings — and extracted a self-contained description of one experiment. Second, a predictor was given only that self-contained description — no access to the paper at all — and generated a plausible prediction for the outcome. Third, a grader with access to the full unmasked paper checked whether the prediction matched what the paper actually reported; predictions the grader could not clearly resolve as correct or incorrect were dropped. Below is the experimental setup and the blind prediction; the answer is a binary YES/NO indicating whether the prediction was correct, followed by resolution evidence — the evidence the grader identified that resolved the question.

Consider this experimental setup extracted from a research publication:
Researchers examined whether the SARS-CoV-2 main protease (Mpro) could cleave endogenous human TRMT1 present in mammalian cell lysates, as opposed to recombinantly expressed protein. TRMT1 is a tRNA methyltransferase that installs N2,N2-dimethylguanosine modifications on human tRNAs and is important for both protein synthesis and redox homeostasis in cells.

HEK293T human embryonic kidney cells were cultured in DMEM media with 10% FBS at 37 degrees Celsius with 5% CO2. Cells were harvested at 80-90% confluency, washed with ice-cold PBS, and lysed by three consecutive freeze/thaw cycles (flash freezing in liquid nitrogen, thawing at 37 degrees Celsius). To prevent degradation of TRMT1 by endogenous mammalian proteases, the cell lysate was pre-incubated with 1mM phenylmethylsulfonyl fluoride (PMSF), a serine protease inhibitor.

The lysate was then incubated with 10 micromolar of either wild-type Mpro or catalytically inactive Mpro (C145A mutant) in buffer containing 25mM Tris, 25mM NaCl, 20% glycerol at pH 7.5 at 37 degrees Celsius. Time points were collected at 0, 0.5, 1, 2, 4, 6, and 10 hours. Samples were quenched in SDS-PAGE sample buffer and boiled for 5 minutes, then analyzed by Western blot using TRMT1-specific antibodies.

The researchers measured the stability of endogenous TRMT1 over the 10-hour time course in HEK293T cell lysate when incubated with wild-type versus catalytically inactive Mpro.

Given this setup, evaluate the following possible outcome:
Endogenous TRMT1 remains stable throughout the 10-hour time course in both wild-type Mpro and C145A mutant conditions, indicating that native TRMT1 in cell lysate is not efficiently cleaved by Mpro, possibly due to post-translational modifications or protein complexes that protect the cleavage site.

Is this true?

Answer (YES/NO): NO